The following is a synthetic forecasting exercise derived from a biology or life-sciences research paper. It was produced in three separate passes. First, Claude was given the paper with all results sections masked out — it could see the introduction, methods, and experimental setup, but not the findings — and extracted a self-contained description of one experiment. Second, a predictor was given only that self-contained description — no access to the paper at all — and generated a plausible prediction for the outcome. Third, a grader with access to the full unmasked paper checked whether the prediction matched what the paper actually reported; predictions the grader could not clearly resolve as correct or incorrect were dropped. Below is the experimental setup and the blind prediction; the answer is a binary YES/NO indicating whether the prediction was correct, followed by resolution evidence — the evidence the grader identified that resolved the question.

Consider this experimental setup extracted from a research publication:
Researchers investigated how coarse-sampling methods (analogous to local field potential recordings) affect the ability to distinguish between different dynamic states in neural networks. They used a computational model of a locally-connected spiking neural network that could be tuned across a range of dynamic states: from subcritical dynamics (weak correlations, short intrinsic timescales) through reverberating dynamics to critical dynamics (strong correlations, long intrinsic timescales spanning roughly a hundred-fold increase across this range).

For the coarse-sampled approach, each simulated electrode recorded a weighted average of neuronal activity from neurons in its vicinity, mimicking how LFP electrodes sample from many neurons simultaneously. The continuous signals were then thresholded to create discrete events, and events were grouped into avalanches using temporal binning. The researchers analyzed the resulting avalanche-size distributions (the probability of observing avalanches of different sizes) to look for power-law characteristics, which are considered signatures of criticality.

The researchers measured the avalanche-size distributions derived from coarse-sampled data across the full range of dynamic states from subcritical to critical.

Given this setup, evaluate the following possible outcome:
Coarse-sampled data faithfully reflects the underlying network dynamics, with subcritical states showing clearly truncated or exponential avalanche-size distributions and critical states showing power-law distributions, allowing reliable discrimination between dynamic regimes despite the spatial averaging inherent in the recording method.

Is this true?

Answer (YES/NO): NO